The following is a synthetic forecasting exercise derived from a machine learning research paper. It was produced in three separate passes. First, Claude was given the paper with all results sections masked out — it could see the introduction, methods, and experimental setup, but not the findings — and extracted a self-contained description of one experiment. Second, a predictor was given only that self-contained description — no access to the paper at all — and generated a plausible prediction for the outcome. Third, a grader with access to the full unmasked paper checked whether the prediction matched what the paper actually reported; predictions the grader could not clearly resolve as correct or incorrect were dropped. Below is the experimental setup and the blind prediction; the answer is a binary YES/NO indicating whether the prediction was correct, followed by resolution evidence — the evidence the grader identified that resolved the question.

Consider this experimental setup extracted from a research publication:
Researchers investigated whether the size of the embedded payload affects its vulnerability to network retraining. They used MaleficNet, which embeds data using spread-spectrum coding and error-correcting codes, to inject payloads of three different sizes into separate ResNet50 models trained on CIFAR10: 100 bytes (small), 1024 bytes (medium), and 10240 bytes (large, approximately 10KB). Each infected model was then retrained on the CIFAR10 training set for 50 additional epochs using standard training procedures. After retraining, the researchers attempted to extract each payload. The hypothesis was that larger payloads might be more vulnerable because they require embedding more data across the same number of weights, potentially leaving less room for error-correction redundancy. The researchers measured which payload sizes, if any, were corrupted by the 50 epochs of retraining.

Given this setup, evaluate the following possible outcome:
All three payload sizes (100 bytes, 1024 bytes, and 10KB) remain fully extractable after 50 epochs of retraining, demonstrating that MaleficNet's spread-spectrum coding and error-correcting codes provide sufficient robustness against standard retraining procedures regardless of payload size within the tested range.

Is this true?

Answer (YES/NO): NO